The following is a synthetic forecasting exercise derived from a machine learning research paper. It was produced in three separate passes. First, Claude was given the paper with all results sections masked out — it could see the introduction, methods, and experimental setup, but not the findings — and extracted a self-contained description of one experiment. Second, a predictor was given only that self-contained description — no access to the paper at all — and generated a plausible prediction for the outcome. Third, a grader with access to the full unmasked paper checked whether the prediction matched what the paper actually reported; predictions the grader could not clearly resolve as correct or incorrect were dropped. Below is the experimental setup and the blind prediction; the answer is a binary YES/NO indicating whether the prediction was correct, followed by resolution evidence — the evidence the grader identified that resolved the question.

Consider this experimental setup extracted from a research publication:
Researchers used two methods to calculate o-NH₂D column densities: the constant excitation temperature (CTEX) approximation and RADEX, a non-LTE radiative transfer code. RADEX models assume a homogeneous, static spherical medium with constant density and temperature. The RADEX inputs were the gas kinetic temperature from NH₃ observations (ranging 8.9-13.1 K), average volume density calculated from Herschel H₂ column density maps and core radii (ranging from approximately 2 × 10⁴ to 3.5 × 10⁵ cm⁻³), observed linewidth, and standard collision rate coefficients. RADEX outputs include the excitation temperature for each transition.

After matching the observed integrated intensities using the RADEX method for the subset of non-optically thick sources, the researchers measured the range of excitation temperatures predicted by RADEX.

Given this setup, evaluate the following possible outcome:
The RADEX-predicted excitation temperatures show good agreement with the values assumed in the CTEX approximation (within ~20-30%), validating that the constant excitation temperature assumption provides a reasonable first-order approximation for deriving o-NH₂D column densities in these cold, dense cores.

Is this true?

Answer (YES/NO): YES